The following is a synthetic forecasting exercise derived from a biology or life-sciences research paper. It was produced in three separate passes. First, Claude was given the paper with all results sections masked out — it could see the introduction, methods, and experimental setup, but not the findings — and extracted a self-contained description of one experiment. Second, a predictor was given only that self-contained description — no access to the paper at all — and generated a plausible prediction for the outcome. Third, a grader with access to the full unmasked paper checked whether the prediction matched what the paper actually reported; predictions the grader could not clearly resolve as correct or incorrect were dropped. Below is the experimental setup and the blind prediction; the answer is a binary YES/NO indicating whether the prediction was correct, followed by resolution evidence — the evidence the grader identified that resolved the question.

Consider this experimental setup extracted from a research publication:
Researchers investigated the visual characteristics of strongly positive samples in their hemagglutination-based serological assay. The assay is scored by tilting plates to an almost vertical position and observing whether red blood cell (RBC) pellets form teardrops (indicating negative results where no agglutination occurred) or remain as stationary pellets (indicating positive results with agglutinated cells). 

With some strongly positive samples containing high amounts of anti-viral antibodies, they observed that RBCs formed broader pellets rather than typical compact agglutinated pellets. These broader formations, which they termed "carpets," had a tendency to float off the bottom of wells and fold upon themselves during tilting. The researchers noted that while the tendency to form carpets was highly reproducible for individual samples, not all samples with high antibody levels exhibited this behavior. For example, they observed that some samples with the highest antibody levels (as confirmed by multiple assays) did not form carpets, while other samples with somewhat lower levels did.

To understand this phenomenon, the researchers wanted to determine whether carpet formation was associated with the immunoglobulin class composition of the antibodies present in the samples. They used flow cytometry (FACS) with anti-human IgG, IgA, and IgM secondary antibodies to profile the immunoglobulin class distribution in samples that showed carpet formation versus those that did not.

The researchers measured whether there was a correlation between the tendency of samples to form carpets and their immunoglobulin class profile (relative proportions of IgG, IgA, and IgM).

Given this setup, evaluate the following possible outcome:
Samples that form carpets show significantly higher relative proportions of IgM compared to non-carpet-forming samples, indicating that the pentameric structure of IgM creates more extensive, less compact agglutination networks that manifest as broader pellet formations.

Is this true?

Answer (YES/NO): NO